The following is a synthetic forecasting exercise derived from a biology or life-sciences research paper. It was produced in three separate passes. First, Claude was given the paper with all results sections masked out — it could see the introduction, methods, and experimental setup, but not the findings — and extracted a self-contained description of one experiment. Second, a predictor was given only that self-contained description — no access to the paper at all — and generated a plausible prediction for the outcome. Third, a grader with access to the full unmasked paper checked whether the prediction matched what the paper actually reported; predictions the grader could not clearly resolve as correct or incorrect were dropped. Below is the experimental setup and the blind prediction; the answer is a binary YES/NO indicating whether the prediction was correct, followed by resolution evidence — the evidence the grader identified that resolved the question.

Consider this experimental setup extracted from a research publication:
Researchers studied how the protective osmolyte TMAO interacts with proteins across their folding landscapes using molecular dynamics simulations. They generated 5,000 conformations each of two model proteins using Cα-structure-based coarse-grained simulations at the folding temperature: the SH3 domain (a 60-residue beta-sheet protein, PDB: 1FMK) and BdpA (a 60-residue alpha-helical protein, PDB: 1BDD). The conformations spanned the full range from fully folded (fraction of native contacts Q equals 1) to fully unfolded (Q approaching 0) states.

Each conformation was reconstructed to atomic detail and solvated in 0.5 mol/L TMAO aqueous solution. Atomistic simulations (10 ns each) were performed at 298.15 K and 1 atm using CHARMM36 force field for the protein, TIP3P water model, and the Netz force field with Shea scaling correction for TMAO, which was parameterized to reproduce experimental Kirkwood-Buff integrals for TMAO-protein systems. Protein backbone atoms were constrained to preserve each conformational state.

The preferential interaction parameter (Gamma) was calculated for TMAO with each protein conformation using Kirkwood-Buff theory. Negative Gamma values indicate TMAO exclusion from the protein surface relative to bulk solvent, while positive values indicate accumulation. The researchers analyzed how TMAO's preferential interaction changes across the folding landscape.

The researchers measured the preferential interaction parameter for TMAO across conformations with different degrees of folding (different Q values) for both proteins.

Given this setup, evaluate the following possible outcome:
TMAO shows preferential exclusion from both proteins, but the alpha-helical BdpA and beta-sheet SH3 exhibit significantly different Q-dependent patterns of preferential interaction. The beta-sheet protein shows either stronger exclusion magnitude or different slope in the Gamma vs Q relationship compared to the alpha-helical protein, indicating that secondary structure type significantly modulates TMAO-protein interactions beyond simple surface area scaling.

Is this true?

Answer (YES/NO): NO